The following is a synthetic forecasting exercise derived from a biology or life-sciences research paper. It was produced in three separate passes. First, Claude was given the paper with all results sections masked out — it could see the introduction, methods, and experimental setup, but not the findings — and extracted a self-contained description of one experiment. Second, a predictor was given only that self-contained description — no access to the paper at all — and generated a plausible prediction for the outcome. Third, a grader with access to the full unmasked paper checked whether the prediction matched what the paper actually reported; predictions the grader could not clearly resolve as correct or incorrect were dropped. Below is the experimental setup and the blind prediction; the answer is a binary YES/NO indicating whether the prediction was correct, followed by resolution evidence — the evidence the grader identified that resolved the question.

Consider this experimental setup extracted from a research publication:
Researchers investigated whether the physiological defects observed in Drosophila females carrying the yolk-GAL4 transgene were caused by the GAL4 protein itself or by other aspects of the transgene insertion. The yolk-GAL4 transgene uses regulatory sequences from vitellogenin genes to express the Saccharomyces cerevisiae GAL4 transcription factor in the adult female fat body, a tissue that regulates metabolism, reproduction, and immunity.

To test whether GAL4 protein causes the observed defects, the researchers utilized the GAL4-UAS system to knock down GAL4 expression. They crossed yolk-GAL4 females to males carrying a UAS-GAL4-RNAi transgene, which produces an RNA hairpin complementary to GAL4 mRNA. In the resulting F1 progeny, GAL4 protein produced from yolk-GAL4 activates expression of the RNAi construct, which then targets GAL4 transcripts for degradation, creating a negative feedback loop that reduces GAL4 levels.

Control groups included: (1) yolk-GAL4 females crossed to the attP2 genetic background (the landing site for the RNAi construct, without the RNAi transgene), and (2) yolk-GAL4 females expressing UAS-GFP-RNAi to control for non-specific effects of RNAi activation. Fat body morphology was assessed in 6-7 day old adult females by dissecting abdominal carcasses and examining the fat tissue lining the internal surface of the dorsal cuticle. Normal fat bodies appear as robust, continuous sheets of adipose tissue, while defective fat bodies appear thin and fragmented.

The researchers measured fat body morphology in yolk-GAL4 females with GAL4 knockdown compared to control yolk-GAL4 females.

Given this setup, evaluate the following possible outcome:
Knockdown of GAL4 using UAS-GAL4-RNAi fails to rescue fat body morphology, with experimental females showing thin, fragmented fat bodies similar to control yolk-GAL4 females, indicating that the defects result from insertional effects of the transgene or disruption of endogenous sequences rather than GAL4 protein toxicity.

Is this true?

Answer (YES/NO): NO